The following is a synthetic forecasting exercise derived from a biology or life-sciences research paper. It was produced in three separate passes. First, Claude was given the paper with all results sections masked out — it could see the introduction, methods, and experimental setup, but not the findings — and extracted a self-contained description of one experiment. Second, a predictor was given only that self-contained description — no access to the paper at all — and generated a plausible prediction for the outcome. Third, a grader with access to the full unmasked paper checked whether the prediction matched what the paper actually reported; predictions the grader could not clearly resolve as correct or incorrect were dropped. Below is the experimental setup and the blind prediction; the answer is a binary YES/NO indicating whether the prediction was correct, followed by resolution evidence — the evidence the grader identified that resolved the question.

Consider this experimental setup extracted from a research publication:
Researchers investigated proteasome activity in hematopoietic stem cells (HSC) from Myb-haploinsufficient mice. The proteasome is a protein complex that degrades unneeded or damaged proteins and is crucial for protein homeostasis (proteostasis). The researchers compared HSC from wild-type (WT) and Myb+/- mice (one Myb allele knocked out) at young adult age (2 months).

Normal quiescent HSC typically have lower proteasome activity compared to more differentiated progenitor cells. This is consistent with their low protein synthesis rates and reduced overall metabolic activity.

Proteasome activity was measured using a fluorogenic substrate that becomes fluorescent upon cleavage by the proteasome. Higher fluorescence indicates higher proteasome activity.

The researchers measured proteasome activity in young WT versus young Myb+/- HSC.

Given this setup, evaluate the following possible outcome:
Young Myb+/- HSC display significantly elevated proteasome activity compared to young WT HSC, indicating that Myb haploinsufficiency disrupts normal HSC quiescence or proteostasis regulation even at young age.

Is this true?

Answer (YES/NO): YES